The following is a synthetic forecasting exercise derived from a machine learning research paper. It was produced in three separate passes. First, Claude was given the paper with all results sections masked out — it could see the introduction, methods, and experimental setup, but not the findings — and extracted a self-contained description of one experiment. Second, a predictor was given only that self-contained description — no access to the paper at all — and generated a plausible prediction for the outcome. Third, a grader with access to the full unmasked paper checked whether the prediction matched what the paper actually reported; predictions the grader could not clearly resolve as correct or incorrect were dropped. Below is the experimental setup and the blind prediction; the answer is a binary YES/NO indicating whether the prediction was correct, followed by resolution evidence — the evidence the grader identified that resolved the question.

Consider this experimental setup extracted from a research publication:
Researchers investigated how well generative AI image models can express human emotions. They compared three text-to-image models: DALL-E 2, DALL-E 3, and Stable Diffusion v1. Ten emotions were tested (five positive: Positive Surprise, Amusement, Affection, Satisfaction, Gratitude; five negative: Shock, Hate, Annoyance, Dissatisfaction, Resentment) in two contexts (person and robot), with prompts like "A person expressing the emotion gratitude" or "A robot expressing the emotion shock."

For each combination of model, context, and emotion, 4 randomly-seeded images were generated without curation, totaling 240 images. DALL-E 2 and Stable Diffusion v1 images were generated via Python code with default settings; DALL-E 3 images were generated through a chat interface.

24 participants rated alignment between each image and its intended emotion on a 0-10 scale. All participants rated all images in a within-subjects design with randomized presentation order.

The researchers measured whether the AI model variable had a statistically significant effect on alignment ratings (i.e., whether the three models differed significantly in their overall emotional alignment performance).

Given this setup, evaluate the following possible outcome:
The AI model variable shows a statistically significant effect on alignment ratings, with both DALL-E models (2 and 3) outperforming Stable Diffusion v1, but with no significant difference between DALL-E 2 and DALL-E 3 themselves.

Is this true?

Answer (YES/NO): NO